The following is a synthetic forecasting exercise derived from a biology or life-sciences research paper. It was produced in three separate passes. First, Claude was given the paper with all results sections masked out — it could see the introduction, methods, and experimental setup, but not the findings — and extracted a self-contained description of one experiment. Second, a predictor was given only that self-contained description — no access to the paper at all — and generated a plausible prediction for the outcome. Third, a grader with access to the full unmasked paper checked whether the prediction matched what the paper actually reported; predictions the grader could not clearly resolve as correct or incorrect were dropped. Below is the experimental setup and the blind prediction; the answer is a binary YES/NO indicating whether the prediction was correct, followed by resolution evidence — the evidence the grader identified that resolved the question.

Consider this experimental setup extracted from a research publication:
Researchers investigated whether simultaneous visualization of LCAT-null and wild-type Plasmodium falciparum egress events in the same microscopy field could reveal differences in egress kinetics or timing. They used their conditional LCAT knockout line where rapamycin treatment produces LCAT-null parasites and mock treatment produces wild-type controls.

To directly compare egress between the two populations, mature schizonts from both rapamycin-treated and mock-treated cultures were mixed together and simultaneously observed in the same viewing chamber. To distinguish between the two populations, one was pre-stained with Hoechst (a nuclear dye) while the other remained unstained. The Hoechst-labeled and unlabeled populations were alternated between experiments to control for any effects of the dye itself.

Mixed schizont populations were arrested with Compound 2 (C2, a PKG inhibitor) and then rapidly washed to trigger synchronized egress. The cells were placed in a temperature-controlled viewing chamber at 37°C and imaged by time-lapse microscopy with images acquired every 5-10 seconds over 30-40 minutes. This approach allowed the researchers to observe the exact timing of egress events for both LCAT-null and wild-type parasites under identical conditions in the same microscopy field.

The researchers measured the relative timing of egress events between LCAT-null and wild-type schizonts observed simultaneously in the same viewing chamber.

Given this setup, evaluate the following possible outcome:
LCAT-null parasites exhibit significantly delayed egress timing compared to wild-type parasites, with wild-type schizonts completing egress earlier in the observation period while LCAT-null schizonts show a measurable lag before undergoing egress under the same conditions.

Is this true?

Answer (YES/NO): YES